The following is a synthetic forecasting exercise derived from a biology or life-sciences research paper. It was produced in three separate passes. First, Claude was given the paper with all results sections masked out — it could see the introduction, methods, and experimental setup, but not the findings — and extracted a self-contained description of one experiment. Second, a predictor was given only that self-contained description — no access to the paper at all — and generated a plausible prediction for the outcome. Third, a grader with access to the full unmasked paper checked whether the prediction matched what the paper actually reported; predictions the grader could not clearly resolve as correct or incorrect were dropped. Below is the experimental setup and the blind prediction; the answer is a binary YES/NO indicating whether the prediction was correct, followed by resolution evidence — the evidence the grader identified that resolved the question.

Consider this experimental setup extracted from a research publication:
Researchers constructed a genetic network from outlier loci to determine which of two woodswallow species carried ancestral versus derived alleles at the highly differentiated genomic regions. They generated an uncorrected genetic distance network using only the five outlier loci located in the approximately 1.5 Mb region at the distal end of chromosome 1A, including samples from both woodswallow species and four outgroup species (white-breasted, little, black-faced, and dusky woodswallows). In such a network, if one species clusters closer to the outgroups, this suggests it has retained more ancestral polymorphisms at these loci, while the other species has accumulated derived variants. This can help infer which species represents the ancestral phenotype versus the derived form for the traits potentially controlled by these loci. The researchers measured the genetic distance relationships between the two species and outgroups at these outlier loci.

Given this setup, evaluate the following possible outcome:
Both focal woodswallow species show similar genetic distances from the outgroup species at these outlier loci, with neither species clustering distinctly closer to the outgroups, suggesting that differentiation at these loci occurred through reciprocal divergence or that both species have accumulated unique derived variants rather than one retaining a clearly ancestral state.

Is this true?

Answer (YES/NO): NO